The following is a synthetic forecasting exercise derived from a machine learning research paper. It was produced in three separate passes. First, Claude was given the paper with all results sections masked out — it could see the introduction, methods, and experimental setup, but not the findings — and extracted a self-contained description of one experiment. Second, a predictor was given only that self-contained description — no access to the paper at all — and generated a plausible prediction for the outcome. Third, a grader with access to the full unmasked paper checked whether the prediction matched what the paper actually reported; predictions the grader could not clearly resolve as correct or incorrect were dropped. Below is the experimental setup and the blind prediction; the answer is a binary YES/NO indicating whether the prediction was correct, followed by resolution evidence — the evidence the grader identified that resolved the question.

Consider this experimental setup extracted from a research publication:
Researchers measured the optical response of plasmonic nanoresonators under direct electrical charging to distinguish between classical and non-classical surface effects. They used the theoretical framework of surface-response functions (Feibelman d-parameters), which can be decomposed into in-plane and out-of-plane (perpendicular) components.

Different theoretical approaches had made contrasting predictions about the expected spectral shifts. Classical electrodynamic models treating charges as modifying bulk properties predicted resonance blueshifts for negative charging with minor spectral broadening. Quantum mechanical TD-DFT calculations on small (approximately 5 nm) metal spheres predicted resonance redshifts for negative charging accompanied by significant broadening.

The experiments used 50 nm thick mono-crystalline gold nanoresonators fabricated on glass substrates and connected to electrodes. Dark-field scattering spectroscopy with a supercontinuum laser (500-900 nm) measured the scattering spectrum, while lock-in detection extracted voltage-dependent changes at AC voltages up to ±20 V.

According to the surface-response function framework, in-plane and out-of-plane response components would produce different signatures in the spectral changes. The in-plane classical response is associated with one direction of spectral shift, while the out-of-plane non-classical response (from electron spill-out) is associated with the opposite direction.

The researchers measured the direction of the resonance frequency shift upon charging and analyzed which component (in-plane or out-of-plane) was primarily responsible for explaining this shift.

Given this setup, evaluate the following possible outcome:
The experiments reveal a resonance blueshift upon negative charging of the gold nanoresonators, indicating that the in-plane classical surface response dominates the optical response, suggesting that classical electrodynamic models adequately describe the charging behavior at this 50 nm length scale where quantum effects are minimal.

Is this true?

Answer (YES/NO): NO